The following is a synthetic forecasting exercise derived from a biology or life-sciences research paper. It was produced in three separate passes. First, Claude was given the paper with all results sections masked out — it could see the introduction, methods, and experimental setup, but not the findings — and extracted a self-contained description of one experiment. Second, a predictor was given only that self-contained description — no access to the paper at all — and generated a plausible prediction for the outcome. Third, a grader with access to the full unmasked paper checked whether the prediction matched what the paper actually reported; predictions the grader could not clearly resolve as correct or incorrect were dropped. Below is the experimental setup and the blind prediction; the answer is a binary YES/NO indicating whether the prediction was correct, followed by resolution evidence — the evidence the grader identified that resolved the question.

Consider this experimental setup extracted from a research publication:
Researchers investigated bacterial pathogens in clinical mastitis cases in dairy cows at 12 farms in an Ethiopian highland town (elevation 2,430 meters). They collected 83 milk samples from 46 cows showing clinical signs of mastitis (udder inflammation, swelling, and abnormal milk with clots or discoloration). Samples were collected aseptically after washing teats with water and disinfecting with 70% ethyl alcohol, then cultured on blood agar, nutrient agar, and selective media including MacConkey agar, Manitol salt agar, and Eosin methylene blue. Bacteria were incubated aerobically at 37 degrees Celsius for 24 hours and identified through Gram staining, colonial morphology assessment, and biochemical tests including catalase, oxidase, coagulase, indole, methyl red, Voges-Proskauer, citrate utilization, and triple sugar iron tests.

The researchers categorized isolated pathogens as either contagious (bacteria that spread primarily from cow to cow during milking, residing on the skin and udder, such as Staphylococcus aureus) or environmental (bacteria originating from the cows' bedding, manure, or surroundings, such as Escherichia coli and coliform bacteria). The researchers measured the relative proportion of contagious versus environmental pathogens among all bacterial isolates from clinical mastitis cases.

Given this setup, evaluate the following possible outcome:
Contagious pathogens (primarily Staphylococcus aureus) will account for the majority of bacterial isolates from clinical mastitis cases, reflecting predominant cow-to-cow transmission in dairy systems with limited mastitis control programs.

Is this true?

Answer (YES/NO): YES